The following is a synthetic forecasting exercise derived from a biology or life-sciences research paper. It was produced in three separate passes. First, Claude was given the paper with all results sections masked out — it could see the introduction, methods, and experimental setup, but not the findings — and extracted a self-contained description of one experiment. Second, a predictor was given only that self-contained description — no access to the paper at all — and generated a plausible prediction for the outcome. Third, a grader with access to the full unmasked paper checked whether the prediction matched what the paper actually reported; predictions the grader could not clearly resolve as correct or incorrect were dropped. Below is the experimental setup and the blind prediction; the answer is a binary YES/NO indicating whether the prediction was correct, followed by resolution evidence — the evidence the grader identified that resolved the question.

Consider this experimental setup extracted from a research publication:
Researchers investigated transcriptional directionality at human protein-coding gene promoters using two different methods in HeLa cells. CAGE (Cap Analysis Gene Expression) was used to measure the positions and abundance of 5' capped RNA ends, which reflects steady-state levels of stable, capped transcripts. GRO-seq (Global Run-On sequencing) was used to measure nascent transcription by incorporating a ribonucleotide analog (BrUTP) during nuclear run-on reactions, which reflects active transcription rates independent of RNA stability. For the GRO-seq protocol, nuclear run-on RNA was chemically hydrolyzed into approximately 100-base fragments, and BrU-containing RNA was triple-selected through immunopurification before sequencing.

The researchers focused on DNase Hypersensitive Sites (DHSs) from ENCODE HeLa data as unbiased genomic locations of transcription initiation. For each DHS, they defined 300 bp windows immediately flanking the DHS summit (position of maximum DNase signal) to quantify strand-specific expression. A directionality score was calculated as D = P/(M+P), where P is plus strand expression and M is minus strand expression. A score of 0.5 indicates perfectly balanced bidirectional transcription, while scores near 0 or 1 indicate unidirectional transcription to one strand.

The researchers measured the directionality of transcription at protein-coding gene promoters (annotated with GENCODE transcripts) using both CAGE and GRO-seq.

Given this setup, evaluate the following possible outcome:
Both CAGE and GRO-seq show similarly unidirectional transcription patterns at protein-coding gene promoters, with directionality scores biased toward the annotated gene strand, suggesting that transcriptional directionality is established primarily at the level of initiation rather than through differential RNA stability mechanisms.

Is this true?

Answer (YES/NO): NO